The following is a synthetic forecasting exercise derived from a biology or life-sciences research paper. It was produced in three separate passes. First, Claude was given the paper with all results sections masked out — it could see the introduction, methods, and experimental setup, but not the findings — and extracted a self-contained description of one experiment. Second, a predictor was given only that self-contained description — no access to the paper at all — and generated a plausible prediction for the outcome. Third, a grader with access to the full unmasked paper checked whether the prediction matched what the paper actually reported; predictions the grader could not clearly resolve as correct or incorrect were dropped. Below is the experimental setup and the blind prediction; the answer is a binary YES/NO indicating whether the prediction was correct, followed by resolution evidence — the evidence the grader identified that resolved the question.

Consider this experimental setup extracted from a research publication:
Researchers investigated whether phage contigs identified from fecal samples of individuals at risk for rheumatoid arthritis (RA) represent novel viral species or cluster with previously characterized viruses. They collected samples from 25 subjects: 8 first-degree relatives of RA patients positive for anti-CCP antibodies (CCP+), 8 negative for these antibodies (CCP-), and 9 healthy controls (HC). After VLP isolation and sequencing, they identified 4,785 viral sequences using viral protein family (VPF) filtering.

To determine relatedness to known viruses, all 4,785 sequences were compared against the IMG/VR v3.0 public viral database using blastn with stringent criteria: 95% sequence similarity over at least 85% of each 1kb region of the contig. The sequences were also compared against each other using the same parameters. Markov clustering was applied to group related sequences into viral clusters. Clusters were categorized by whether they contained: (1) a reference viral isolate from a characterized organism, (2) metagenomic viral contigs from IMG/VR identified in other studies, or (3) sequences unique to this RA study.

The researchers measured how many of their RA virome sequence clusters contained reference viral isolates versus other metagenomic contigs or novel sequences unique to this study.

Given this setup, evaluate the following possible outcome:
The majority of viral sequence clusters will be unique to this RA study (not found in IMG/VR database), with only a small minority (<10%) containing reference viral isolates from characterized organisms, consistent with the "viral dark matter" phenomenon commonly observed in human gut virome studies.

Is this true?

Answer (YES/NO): NO